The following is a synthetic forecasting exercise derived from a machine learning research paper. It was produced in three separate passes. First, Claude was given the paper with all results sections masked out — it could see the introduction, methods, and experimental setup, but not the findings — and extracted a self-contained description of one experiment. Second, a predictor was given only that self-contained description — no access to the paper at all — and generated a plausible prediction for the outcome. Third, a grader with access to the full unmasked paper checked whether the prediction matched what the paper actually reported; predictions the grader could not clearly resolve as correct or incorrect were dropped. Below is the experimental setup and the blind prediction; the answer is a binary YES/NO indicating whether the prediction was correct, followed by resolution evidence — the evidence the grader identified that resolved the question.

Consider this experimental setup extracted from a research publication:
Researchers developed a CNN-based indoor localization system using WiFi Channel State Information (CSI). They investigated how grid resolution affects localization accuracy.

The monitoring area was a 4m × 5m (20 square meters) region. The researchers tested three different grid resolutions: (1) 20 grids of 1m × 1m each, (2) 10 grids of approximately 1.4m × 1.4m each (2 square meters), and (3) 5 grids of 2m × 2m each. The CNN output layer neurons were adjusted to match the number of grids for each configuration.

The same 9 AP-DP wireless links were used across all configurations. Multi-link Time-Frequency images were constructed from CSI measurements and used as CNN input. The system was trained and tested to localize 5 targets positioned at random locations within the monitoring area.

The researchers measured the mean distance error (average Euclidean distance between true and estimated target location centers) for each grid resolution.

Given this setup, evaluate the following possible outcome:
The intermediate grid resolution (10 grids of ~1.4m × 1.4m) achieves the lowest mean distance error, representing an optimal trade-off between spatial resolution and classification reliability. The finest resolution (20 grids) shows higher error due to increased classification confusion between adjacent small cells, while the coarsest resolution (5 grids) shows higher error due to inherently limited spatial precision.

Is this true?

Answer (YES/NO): NO